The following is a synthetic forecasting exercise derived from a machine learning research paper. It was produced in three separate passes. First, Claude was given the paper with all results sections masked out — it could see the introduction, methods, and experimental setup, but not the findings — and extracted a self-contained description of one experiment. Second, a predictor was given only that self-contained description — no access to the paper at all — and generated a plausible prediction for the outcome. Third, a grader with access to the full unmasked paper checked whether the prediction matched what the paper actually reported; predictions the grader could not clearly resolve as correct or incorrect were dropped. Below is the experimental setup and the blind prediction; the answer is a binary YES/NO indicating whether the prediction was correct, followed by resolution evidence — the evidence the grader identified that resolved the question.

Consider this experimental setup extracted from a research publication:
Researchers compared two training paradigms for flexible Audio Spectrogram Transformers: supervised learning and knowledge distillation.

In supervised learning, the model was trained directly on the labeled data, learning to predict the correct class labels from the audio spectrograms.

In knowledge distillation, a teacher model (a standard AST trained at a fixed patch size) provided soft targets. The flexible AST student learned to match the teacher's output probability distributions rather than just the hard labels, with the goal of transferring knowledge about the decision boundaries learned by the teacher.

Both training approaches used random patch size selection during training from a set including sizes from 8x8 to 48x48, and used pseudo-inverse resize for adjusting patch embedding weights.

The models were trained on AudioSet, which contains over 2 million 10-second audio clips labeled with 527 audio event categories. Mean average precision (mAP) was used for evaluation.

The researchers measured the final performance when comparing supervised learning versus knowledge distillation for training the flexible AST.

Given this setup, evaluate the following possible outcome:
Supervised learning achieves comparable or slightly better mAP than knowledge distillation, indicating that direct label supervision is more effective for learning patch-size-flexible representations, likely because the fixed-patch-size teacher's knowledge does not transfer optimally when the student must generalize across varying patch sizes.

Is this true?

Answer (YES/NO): YES